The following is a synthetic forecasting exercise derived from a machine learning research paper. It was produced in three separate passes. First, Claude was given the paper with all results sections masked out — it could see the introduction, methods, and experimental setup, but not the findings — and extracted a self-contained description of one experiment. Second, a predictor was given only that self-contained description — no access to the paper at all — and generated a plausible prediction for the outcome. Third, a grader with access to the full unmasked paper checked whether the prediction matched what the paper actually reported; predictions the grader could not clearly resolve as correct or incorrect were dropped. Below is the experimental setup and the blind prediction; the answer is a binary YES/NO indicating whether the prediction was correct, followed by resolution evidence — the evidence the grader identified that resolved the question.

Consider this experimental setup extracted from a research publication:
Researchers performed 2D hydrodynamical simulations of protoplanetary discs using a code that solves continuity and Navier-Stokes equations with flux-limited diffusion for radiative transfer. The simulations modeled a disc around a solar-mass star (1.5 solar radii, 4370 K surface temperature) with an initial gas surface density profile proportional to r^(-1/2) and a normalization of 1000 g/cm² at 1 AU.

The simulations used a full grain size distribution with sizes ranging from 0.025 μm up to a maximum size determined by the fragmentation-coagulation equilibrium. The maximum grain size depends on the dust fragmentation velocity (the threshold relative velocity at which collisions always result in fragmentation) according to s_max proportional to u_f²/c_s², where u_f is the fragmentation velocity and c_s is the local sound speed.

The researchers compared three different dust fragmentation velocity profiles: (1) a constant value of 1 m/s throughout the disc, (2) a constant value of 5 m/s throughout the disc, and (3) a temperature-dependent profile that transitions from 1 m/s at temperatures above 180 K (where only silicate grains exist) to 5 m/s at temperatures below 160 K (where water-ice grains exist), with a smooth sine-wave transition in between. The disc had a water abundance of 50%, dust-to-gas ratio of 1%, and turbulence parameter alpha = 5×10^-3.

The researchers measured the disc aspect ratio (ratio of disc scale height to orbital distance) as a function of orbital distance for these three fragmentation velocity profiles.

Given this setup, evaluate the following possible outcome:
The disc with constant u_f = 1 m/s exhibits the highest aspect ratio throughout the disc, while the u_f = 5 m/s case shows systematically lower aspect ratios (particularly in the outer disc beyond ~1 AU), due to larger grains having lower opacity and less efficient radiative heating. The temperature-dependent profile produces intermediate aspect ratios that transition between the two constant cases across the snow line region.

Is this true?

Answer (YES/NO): NO